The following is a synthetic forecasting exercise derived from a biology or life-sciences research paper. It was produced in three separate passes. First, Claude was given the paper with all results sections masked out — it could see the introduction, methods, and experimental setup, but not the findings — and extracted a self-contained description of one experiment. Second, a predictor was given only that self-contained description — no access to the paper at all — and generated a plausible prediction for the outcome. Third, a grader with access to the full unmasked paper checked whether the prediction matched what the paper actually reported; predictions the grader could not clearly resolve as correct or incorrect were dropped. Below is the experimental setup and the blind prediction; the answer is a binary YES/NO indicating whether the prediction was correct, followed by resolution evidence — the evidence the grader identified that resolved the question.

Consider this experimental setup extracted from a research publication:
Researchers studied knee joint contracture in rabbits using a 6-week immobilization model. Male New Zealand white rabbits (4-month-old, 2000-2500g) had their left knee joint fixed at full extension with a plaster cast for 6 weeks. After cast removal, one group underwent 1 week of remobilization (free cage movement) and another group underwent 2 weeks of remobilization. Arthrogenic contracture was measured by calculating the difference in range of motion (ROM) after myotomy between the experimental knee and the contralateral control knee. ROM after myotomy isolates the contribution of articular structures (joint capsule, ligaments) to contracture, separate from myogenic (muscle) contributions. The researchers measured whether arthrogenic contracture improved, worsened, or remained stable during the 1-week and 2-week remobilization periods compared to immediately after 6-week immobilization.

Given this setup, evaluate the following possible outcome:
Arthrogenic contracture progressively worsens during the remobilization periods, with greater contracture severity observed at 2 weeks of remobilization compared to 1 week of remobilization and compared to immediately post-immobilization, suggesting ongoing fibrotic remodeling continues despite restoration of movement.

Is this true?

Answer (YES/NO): NO